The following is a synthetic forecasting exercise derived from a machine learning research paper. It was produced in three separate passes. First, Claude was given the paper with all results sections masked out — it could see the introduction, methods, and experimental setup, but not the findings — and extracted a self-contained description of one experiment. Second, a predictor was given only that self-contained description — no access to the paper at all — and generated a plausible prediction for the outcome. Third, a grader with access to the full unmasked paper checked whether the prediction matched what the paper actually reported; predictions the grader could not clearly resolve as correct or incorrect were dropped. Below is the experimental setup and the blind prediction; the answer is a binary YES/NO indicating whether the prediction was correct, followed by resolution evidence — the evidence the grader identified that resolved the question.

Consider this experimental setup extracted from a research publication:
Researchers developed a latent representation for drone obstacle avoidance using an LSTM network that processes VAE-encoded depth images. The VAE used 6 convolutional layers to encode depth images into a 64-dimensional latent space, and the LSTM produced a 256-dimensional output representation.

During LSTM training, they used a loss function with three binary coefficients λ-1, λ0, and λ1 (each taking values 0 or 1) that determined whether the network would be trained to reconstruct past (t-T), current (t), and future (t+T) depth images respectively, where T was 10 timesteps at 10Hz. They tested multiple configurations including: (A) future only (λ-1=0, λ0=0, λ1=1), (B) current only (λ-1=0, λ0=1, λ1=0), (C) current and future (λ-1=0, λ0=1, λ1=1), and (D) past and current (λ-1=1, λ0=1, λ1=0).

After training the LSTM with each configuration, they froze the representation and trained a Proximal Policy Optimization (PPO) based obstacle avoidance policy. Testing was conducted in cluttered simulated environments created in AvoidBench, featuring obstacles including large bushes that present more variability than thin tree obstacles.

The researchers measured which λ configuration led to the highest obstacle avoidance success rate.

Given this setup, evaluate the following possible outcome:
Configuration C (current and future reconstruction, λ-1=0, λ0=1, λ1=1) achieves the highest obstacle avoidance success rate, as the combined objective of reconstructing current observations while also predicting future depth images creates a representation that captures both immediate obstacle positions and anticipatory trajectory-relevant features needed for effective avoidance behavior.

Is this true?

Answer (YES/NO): NO